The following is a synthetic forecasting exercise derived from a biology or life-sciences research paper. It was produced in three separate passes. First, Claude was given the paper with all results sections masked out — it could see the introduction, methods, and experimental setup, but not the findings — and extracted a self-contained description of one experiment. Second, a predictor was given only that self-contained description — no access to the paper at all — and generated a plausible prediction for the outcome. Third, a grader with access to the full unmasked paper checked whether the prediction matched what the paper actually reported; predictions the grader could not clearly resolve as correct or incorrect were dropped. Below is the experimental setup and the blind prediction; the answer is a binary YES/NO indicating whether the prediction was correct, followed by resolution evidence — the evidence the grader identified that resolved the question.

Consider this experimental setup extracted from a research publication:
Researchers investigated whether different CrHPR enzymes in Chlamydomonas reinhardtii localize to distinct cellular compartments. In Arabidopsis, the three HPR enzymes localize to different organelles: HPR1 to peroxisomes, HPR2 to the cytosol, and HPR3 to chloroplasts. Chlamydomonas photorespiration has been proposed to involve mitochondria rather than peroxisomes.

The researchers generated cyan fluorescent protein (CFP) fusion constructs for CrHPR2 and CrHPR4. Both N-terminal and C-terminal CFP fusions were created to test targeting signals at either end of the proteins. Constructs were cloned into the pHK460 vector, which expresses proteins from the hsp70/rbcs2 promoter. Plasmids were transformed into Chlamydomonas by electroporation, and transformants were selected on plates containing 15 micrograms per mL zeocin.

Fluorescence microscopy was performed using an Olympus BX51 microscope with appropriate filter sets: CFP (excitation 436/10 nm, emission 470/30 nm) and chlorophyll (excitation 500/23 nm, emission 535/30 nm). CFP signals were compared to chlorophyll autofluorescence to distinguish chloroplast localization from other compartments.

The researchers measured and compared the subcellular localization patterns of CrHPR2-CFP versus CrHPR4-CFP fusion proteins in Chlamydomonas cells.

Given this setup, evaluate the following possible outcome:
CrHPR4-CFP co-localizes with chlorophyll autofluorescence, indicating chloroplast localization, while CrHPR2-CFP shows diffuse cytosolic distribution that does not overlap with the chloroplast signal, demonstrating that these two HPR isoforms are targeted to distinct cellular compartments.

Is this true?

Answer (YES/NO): YES